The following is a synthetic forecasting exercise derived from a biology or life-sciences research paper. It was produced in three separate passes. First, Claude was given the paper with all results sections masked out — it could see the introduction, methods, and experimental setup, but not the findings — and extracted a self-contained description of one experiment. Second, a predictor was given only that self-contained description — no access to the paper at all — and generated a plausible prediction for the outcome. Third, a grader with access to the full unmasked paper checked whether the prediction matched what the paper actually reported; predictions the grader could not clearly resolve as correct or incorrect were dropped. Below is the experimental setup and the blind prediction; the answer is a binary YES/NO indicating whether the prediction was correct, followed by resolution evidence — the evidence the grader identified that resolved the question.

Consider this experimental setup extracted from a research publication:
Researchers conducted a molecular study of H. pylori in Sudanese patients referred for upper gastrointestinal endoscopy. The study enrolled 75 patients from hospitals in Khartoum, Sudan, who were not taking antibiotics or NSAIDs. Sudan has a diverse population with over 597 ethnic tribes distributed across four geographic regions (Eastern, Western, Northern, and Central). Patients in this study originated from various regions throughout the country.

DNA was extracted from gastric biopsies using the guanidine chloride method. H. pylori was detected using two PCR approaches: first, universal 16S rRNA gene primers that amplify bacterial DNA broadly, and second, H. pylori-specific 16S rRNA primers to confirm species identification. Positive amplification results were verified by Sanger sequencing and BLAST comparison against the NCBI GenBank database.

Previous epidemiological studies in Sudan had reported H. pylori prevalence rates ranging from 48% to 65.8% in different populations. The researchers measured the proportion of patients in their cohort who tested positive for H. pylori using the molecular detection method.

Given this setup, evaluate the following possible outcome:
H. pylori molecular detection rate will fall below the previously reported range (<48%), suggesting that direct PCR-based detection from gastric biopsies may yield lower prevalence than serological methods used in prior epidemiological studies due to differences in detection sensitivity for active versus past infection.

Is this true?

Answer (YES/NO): YES